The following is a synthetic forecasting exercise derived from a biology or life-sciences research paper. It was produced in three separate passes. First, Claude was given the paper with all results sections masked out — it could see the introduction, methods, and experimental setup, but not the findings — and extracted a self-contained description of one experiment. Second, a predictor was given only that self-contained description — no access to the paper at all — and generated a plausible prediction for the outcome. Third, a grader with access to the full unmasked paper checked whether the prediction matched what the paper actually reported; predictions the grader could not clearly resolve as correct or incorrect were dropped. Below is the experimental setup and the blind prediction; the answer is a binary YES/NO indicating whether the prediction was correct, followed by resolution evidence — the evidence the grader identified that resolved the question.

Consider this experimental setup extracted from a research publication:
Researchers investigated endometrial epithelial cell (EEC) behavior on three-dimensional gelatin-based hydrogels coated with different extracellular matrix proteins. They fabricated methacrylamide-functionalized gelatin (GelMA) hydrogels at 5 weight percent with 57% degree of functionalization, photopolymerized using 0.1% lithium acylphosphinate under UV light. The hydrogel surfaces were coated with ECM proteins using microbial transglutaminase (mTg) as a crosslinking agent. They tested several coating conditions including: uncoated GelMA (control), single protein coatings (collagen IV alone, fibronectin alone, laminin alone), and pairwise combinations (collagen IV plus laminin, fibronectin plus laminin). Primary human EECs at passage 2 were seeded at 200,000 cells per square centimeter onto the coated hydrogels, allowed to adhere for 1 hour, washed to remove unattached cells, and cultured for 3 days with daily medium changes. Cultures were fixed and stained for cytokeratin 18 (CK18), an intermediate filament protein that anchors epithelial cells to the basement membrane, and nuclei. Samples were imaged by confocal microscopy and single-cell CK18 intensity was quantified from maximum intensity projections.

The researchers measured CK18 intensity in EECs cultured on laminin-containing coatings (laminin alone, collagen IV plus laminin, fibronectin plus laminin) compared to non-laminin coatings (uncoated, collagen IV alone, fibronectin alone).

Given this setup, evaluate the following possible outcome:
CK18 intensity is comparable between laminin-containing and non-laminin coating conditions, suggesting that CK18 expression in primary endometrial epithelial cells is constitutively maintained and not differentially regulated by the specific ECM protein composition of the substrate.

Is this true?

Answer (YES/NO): NO